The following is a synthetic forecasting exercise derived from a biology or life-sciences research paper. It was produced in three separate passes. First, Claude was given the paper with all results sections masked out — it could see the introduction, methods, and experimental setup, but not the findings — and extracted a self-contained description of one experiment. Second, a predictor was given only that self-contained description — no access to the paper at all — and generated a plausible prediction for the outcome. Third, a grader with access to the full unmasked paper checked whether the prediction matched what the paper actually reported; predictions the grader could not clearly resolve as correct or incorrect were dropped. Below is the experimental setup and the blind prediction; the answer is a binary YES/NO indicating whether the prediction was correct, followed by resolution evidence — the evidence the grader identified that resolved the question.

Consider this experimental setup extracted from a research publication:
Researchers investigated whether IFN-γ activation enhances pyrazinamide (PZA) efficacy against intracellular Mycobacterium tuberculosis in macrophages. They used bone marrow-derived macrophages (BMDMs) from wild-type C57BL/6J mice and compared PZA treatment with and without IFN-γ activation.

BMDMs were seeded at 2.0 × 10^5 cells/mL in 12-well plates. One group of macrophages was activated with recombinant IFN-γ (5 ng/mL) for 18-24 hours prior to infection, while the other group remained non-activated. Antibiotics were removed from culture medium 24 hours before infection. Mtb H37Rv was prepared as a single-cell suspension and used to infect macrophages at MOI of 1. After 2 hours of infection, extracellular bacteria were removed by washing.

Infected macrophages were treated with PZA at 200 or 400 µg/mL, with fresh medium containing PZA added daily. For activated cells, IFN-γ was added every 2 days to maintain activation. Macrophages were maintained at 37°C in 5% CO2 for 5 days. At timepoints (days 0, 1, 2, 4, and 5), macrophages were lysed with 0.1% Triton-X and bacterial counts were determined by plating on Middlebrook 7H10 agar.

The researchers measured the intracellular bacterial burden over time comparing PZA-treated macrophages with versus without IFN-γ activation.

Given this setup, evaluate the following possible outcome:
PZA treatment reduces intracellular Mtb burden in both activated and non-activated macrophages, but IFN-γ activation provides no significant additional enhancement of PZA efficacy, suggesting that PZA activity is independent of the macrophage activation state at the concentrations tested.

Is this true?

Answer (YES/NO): NO